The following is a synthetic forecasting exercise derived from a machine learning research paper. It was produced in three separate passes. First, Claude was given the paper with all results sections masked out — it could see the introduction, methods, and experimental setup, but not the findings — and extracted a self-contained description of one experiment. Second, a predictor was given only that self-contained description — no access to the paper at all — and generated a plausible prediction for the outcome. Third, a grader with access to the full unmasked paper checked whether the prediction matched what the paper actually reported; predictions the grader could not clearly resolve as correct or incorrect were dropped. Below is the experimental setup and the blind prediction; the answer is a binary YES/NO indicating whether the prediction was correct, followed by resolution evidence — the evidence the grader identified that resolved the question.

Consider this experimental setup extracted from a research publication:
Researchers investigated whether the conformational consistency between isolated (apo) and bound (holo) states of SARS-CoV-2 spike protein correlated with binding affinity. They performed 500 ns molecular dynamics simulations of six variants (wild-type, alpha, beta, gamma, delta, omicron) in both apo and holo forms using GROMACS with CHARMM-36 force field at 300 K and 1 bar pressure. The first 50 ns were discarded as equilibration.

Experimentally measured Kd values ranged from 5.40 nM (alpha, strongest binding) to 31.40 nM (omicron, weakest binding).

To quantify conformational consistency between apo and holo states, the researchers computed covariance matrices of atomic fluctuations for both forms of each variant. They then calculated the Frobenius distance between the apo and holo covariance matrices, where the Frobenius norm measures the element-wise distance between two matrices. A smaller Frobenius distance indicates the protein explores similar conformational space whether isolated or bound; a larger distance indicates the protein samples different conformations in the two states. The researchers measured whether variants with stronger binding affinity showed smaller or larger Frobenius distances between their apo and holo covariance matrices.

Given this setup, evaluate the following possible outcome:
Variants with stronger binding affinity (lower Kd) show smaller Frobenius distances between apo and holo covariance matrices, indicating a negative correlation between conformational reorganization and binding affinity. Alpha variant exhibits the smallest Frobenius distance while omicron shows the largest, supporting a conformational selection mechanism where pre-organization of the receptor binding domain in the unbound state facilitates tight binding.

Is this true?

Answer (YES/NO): YES